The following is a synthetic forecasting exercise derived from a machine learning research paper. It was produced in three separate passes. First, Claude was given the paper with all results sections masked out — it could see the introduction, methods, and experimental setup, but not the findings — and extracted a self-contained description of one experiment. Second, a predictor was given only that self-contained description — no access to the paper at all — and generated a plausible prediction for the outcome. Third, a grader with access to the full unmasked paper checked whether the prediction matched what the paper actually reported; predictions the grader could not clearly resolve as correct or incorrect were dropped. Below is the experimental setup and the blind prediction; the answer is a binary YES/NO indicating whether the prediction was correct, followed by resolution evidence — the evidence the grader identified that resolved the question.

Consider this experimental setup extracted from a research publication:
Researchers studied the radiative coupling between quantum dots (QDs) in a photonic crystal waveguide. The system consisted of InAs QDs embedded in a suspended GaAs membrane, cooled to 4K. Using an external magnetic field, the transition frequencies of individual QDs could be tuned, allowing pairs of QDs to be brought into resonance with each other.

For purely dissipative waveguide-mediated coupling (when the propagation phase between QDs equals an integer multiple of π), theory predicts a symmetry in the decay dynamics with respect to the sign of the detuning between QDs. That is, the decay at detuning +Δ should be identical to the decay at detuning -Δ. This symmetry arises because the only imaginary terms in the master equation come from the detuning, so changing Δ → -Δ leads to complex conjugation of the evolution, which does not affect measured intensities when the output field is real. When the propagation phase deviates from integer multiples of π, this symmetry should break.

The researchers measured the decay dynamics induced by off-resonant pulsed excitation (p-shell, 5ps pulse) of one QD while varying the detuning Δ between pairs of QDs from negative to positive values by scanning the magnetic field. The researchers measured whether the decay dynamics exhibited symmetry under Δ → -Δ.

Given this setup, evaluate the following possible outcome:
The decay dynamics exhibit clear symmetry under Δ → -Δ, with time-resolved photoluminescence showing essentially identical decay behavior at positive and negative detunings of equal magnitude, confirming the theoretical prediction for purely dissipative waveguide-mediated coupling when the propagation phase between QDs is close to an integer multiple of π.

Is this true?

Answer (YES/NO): YES